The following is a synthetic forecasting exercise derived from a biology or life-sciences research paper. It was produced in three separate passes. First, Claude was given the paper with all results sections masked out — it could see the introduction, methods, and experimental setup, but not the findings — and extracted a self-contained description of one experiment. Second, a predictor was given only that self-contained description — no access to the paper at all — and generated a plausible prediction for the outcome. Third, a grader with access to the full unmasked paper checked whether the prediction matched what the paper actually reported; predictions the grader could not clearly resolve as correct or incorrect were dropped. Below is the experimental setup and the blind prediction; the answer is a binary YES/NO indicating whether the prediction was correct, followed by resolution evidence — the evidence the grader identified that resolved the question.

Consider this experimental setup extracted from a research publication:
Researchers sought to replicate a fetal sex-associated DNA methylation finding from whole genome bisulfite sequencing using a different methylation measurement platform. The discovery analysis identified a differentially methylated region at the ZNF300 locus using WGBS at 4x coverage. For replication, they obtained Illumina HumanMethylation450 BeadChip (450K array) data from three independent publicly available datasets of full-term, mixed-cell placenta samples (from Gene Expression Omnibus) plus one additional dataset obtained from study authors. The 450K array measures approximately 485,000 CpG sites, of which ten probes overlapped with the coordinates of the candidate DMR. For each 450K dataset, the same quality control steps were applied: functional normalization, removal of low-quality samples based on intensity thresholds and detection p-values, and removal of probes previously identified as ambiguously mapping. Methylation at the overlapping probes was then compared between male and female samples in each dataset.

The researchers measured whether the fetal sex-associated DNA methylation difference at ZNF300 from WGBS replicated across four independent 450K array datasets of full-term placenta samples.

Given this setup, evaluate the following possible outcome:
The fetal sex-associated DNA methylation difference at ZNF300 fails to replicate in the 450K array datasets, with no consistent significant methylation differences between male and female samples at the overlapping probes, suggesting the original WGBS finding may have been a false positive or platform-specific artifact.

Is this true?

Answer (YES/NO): NO